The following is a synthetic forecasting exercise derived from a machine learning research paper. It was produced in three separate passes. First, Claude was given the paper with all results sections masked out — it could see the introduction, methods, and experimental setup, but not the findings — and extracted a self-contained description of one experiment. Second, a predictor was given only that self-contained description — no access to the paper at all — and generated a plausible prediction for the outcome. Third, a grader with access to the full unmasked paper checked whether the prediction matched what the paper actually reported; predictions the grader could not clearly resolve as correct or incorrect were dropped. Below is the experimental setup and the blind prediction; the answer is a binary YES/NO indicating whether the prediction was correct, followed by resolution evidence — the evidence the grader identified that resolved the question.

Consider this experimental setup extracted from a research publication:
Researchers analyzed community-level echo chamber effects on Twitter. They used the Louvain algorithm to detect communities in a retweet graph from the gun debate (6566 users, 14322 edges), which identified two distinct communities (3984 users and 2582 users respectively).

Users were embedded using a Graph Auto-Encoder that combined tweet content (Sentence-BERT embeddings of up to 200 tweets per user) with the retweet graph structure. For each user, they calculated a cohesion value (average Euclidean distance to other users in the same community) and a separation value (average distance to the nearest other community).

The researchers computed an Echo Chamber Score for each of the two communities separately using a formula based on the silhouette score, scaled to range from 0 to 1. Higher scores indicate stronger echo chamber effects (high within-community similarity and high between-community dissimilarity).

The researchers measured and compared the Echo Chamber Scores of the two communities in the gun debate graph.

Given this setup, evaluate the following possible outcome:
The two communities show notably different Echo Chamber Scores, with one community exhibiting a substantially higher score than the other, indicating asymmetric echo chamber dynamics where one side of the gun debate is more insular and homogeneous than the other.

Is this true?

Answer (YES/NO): NO